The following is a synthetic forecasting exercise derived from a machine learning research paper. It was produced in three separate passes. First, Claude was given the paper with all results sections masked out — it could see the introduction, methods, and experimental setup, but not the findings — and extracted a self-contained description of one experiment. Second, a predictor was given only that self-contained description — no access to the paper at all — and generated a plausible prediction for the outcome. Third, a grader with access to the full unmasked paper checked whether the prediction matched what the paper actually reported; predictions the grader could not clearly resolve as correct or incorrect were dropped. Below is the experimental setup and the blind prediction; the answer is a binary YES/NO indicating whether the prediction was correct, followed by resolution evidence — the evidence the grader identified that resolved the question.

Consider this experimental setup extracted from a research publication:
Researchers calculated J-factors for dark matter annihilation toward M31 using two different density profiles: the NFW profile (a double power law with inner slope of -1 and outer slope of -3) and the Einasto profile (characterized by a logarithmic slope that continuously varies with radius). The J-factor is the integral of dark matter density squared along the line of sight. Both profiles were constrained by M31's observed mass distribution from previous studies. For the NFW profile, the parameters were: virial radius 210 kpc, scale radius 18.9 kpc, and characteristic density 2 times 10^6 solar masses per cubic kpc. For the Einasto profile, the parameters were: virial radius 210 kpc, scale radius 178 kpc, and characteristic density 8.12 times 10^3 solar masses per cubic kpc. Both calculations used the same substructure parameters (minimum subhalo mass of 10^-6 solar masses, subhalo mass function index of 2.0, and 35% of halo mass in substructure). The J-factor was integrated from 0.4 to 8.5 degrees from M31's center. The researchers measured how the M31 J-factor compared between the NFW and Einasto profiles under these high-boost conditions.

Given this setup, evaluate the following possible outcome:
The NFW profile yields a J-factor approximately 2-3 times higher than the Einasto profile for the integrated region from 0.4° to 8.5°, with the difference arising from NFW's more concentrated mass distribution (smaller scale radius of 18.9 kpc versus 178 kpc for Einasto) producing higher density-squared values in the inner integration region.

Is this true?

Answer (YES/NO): NO